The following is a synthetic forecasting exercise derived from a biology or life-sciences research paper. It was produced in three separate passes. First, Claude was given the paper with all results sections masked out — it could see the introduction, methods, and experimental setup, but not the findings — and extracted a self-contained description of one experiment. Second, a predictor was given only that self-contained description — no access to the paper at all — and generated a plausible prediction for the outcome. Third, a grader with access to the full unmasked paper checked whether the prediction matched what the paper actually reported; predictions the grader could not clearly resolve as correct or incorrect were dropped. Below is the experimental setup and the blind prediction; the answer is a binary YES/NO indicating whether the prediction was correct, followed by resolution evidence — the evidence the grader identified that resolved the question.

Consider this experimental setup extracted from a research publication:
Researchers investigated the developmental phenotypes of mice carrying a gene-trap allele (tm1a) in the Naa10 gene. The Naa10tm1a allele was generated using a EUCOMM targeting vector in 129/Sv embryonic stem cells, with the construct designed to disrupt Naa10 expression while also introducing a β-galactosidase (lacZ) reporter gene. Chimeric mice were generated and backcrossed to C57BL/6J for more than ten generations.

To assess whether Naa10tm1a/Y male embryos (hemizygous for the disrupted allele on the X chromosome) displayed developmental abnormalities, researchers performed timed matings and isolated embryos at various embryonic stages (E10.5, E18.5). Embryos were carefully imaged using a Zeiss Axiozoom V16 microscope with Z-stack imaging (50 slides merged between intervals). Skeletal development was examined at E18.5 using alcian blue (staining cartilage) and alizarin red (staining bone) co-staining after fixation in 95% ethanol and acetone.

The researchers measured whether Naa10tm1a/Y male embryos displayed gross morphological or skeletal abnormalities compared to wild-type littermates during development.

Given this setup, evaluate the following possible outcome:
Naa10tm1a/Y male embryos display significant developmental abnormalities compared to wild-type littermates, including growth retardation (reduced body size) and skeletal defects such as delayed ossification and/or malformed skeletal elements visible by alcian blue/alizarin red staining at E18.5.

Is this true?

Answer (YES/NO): NO